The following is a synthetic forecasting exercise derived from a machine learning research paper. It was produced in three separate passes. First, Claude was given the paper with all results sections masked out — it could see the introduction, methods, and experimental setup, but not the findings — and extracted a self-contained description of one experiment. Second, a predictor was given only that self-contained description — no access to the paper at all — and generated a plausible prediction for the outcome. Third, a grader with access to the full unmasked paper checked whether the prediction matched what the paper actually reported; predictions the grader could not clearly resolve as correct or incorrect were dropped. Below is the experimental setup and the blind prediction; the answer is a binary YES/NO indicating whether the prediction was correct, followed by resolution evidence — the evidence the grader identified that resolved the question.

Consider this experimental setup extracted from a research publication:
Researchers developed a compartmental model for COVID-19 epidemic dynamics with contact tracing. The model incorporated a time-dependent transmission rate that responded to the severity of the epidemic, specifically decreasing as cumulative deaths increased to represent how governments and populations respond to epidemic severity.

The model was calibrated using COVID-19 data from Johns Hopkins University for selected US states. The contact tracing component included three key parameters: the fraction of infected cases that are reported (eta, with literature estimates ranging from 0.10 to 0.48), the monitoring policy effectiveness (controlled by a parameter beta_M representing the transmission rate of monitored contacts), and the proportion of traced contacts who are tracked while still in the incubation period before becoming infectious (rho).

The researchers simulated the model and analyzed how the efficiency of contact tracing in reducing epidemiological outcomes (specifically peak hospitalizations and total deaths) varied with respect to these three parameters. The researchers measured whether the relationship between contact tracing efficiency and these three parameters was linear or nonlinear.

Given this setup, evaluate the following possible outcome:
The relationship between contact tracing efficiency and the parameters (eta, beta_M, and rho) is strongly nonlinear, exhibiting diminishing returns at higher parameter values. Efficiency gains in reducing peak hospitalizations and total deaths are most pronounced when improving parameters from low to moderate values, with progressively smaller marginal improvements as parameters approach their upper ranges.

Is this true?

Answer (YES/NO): YES